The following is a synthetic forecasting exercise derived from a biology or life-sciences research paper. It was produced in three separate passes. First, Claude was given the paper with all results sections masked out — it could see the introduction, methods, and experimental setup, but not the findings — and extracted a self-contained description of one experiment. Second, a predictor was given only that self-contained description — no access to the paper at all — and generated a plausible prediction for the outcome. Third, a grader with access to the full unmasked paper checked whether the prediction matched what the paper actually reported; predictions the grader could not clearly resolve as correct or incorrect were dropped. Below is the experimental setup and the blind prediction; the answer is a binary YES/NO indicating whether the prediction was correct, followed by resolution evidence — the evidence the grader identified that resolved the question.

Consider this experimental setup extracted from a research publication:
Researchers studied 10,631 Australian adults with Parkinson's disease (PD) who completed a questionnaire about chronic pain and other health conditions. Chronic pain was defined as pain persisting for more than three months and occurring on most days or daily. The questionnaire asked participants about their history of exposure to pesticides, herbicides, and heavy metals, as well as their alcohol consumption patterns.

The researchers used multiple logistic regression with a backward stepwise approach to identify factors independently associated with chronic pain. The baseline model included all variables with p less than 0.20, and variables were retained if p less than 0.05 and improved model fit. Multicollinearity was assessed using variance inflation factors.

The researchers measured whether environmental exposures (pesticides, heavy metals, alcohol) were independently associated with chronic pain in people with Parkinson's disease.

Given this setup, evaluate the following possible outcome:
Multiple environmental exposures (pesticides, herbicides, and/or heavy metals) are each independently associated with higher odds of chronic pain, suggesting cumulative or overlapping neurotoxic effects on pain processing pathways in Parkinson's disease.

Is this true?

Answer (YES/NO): NO